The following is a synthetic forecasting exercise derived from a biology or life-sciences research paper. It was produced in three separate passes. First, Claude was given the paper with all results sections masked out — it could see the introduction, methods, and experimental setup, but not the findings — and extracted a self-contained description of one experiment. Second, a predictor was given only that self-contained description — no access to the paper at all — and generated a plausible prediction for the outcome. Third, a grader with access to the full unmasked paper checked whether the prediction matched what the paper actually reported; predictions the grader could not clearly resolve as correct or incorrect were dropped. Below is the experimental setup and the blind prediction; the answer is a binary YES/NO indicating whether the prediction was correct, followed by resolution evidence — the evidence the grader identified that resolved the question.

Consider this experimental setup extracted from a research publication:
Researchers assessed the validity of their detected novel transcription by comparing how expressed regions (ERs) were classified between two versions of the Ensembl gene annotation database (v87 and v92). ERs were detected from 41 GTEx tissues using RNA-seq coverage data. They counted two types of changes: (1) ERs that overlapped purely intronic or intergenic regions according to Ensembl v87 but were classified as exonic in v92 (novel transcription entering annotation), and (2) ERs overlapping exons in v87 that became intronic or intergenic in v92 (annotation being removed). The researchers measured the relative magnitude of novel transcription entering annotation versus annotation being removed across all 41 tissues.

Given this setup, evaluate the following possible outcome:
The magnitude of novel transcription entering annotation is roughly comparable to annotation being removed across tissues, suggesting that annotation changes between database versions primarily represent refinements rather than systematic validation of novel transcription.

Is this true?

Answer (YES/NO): NO